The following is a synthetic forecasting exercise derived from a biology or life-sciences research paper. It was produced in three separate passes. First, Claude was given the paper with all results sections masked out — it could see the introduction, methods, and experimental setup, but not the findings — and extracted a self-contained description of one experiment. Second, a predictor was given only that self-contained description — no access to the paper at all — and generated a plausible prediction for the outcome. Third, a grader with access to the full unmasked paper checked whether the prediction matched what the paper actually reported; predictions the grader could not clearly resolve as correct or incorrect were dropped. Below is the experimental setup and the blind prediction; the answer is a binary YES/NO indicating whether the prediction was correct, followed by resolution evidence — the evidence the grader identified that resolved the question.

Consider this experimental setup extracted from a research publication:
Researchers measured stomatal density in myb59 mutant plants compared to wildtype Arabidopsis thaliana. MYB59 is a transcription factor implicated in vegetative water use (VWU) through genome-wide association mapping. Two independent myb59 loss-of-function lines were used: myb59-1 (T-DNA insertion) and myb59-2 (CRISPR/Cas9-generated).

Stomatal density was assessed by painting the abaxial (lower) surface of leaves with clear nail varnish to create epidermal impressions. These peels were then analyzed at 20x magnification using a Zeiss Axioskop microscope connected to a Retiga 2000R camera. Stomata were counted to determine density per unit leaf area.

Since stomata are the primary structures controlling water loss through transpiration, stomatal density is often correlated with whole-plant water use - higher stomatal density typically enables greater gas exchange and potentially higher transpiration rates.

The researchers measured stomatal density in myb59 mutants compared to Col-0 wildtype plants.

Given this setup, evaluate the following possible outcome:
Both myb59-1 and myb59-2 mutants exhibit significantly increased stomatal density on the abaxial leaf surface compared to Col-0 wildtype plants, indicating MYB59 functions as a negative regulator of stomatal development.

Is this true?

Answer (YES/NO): NO